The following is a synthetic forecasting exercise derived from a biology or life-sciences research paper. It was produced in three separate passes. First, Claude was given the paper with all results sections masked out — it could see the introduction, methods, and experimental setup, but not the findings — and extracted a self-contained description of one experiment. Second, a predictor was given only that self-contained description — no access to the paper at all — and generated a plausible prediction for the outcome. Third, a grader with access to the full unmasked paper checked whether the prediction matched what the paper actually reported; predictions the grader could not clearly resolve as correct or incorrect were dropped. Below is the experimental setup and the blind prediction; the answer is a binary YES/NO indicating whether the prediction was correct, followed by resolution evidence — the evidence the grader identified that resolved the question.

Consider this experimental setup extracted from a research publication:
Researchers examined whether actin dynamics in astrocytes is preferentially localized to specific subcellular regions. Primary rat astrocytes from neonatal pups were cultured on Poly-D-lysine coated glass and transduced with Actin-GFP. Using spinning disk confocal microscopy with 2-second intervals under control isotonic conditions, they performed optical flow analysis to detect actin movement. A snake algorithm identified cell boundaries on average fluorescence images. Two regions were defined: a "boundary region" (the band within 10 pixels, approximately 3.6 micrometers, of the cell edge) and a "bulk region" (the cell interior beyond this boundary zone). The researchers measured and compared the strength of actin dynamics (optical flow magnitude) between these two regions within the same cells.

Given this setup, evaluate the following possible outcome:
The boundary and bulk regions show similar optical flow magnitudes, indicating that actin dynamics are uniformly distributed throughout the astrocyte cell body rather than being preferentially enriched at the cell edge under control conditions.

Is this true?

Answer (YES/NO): NO